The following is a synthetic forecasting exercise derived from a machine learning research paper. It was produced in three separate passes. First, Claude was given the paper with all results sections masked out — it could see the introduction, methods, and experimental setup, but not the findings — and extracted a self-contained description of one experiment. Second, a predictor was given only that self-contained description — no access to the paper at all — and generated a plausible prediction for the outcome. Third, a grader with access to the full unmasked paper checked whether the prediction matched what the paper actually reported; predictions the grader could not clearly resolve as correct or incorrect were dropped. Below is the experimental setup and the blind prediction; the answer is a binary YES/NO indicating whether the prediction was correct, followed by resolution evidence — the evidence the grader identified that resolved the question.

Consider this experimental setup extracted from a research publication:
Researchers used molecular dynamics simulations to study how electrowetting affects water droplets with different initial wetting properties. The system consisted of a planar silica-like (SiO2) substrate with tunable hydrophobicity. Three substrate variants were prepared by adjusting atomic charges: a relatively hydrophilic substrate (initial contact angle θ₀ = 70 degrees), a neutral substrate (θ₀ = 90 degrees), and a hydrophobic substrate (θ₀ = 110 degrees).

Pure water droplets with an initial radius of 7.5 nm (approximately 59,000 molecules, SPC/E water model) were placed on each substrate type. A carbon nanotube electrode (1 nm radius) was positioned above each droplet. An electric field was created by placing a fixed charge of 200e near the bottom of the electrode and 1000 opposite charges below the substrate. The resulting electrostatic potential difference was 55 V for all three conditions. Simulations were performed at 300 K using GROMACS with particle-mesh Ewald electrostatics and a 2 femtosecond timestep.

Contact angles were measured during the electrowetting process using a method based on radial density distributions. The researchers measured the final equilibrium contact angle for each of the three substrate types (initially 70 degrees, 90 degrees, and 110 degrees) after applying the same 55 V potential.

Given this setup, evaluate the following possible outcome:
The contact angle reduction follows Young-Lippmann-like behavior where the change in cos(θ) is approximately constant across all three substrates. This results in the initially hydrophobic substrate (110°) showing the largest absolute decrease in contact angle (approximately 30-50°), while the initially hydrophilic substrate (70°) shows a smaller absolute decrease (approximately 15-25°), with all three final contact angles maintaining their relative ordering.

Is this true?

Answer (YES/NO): NO